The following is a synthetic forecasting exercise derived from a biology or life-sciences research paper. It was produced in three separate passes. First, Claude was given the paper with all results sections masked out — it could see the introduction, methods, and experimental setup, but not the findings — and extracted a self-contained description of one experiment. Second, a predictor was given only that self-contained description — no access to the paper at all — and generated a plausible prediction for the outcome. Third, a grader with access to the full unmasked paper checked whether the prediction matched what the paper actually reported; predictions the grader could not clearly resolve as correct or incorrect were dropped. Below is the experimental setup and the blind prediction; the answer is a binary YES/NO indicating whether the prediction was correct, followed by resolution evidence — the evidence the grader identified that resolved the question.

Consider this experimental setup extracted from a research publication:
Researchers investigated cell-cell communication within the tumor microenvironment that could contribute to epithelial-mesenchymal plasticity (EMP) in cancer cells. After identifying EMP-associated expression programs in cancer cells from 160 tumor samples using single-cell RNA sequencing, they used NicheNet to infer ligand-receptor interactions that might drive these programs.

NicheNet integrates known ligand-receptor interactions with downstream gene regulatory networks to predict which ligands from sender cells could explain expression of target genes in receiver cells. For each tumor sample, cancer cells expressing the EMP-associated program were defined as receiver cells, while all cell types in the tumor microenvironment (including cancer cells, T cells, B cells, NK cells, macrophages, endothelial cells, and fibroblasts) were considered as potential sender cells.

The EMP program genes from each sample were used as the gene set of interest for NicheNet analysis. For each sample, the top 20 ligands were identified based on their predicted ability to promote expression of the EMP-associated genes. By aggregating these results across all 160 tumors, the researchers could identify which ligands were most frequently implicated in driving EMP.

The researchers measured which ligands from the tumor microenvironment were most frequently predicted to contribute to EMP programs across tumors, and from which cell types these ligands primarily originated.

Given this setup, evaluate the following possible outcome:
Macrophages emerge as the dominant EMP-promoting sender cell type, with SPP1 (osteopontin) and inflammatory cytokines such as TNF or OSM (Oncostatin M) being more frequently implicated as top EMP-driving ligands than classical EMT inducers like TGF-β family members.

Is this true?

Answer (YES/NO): NO